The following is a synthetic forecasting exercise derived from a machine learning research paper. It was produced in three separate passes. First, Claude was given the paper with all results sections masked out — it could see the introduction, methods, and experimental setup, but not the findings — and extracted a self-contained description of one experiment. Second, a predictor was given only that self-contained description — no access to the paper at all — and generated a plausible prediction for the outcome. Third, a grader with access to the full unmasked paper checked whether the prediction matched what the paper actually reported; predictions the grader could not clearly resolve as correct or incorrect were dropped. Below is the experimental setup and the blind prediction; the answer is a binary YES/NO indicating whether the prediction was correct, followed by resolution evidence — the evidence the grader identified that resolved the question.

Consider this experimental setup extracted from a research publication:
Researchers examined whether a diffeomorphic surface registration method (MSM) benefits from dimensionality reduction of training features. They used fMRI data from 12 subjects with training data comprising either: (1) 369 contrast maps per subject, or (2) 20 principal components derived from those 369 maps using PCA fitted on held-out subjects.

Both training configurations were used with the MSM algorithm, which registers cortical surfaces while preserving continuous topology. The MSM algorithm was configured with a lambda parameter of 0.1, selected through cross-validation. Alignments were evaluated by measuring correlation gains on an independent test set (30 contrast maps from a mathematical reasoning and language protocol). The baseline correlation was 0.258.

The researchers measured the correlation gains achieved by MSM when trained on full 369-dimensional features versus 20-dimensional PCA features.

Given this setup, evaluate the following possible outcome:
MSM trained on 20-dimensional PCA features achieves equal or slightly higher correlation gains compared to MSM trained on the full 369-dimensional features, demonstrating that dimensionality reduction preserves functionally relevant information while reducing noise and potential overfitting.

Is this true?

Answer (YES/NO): YES